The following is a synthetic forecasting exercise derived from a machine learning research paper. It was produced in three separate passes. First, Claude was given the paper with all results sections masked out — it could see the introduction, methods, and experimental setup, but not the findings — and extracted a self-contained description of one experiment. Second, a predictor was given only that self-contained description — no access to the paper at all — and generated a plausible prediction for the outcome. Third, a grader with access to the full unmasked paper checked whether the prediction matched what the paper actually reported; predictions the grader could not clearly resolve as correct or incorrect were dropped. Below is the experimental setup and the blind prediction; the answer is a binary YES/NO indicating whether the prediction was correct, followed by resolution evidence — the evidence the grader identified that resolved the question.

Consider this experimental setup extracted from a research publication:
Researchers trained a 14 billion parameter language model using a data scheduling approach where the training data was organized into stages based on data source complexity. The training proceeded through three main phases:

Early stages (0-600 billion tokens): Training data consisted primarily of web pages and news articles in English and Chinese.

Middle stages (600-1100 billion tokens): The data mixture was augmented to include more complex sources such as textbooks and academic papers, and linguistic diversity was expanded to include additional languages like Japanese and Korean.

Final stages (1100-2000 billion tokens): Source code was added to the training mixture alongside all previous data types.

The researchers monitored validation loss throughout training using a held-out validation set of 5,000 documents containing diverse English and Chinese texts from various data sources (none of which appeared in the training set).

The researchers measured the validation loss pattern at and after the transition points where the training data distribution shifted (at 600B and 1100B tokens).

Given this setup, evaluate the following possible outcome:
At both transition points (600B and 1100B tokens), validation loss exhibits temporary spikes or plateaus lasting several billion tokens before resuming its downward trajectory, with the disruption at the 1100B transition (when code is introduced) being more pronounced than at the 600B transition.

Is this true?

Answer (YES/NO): NO